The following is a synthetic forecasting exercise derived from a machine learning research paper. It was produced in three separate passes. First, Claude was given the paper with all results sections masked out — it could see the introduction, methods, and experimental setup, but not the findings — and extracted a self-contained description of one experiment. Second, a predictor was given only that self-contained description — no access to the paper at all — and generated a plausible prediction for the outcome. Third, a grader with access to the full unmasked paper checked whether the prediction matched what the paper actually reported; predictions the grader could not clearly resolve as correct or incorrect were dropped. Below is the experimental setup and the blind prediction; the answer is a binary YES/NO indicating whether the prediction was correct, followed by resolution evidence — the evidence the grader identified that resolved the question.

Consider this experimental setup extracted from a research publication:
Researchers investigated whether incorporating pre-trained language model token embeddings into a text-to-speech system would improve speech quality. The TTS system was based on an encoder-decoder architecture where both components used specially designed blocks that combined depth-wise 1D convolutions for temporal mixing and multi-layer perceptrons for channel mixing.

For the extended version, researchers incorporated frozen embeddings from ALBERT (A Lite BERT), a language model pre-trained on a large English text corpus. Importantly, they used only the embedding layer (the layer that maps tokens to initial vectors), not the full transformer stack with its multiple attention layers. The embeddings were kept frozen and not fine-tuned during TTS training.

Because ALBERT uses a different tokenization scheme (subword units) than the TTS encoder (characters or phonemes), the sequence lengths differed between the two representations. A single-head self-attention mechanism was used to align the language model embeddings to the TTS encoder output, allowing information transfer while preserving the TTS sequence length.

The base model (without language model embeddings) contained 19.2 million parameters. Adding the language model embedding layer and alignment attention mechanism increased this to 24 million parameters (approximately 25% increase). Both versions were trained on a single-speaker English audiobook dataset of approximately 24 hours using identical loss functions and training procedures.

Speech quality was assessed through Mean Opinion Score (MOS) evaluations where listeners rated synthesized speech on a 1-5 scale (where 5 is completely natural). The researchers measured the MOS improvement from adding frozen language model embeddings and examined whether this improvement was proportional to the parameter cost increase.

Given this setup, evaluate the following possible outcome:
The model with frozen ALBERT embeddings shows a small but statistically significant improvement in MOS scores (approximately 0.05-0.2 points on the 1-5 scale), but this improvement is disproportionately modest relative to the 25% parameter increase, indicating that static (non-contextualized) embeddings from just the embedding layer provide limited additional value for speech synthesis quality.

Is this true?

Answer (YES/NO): NO